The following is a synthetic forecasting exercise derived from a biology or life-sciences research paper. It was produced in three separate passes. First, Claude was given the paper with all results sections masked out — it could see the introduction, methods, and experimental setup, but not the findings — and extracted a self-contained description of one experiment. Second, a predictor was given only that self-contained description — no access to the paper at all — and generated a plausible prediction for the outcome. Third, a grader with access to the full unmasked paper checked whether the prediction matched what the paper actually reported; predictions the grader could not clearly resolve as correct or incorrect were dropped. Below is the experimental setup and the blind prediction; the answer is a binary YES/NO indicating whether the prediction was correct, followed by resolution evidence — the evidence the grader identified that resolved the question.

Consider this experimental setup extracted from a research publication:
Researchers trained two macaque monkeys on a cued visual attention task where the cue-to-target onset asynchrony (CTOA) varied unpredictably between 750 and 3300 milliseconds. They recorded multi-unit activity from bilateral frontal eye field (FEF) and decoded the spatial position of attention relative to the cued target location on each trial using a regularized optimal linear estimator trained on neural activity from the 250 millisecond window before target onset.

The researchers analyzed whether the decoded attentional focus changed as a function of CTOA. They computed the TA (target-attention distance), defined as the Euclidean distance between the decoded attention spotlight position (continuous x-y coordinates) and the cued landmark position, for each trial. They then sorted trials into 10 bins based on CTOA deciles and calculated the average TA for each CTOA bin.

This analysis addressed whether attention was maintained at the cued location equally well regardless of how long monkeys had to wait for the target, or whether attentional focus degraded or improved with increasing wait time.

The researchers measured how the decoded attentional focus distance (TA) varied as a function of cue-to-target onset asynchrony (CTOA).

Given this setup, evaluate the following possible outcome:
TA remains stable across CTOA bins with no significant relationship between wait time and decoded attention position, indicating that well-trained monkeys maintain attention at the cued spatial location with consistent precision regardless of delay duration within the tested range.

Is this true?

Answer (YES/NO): NO